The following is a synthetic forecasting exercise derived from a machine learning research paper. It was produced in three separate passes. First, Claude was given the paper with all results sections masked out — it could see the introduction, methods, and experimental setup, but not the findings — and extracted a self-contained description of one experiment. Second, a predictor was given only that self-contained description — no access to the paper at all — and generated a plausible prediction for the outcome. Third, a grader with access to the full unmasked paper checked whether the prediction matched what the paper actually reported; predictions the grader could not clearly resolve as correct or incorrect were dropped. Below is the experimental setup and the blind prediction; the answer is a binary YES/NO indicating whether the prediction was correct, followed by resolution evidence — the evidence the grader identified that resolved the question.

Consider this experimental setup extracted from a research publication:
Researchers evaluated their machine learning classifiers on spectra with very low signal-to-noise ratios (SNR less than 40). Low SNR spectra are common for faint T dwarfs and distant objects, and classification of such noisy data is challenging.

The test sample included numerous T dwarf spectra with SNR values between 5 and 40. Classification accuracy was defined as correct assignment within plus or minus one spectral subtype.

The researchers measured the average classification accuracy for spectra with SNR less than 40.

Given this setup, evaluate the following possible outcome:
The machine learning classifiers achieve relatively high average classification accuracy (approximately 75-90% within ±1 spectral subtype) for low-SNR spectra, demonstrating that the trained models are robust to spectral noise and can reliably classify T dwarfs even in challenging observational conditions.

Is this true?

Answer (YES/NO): YES